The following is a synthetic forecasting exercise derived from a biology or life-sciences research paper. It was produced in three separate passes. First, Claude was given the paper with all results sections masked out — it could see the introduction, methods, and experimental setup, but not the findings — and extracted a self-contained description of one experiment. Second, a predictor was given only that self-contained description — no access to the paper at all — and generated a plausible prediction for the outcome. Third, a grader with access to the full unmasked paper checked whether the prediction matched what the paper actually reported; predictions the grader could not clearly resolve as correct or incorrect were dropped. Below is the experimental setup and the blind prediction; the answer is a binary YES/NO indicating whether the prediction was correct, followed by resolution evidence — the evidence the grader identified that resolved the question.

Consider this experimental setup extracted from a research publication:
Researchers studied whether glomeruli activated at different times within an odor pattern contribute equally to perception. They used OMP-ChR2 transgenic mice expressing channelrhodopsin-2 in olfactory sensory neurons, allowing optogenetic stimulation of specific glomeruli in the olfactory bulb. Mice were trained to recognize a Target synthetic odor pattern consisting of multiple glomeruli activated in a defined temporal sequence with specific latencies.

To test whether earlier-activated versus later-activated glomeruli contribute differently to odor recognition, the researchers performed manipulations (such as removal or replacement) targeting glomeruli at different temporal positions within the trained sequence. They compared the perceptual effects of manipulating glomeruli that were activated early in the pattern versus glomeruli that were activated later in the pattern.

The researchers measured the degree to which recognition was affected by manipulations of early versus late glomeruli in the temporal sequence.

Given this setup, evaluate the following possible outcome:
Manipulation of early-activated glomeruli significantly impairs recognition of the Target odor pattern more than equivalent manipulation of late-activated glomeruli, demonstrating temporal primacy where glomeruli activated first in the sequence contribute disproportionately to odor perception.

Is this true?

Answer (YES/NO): YES